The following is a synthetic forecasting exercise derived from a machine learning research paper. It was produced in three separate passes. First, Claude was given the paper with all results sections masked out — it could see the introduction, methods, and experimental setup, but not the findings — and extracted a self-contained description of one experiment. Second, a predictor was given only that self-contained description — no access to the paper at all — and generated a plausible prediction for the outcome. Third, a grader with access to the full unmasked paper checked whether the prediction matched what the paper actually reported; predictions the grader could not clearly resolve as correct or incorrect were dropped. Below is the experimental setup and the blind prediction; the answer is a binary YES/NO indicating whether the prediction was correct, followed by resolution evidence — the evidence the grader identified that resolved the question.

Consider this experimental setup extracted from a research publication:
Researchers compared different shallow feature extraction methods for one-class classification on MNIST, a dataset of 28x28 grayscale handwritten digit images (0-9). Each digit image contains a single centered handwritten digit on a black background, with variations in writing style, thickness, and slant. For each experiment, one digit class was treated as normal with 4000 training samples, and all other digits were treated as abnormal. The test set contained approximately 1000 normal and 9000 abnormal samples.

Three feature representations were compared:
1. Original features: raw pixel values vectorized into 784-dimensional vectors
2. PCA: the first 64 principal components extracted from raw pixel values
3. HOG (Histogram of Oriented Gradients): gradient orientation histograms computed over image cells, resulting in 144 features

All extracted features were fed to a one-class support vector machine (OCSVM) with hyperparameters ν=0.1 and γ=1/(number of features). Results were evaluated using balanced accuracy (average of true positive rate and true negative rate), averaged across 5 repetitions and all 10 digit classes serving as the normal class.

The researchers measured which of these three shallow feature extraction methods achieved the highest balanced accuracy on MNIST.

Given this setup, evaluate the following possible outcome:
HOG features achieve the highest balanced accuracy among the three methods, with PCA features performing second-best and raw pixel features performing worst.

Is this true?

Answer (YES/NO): NO